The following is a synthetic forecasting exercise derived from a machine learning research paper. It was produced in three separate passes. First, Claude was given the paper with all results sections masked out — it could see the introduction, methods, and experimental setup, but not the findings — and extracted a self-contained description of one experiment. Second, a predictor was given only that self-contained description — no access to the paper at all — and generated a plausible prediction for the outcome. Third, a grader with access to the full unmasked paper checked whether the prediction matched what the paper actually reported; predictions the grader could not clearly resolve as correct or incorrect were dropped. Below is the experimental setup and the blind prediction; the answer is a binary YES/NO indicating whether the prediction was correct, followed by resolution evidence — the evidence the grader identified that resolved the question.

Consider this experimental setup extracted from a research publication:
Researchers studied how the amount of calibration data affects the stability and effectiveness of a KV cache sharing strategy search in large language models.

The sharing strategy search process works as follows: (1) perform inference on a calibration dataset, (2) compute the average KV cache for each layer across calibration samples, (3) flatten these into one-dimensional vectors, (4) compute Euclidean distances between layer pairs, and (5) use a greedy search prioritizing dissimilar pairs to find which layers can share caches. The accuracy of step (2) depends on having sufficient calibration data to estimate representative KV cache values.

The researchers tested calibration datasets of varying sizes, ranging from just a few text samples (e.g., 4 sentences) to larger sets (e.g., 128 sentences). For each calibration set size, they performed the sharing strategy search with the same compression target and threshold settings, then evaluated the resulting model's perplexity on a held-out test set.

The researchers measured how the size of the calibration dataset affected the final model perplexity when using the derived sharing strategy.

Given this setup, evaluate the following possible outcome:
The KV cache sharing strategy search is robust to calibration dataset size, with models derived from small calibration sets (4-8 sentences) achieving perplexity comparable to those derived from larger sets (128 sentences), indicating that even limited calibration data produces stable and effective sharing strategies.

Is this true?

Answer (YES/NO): YES